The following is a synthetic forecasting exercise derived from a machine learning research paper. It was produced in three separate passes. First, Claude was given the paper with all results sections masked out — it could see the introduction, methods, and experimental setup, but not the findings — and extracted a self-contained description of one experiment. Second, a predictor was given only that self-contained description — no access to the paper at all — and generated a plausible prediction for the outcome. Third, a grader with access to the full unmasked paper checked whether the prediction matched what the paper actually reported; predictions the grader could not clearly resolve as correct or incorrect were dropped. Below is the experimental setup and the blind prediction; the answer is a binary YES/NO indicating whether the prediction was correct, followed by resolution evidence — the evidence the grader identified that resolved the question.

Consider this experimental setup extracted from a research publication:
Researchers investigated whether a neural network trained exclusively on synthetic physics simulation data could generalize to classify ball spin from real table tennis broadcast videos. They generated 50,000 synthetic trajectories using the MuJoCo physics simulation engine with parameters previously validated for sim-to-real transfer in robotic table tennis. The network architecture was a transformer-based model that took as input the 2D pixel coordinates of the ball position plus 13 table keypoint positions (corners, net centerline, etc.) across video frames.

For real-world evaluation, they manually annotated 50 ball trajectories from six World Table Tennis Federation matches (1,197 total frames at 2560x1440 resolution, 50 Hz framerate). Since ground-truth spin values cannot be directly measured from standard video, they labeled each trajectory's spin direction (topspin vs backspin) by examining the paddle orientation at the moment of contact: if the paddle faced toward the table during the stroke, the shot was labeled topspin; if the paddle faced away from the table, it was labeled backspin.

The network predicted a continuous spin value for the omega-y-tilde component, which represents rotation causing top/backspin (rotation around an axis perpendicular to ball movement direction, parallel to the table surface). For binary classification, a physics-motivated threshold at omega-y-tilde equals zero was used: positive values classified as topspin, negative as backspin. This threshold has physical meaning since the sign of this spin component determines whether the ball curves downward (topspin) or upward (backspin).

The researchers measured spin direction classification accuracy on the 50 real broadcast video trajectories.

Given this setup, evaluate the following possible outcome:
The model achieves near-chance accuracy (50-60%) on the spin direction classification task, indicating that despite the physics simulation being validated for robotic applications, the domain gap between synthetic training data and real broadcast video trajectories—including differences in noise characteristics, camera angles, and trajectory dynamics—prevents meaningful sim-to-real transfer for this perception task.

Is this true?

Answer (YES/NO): NO